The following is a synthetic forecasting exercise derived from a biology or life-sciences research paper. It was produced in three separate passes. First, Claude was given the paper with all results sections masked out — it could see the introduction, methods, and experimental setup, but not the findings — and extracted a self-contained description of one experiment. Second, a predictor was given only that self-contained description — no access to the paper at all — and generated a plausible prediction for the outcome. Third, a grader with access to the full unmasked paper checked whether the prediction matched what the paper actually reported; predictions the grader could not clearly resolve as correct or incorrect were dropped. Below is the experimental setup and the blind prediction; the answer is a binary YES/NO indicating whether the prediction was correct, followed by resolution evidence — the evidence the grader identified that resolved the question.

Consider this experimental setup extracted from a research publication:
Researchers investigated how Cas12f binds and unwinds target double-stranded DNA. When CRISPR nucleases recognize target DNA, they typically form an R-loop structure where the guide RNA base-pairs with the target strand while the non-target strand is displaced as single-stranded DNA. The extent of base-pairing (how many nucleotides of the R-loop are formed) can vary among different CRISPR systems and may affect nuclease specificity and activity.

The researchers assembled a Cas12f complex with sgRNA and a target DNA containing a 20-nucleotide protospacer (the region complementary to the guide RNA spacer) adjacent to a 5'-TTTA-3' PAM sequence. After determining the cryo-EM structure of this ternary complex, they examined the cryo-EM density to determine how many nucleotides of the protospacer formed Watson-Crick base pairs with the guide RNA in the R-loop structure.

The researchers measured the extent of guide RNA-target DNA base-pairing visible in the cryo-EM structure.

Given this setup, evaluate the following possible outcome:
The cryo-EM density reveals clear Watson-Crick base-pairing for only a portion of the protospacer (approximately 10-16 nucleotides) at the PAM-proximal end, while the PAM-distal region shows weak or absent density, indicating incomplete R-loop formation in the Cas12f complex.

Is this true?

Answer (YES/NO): NO